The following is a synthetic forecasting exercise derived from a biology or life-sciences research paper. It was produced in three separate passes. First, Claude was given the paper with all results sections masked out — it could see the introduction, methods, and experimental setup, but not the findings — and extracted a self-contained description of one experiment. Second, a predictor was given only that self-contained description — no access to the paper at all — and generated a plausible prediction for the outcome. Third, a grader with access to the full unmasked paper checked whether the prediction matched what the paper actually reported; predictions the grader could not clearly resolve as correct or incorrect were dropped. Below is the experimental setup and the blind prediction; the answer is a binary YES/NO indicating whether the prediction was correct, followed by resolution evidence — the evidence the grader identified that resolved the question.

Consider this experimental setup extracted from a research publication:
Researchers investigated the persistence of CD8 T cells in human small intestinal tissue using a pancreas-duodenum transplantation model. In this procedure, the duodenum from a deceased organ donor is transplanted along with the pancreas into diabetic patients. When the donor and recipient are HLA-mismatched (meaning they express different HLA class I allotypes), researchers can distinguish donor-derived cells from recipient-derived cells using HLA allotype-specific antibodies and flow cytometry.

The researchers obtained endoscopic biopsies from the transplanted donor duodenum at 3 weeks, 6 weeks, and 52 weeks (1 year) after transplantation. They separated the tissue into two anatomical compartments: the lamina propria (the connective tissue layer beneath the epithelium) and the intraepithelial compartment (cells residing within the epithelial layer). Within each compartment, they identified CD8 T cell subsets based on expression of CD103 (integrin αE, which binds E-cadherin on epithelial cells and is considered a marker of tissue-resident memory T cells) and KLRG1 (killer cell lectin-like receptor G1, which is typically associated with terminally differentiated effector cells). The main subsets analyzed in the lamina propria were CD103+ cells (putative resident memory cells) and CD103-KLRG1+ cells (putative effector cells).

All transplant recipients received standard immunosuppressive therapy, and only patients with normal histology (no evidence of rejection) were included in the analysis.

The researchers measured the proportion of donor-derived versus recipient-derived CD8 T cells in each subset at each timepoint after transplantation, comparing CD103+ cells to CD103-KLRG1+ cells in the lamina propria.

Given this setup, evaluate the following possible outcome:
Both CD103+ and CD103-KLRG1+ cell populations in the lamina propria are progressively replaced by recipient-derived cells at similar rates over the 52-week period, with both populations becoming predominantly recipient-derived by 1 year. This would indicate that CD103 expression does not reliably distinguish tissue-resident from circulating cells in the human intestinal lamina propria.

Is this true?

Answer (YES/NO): NO